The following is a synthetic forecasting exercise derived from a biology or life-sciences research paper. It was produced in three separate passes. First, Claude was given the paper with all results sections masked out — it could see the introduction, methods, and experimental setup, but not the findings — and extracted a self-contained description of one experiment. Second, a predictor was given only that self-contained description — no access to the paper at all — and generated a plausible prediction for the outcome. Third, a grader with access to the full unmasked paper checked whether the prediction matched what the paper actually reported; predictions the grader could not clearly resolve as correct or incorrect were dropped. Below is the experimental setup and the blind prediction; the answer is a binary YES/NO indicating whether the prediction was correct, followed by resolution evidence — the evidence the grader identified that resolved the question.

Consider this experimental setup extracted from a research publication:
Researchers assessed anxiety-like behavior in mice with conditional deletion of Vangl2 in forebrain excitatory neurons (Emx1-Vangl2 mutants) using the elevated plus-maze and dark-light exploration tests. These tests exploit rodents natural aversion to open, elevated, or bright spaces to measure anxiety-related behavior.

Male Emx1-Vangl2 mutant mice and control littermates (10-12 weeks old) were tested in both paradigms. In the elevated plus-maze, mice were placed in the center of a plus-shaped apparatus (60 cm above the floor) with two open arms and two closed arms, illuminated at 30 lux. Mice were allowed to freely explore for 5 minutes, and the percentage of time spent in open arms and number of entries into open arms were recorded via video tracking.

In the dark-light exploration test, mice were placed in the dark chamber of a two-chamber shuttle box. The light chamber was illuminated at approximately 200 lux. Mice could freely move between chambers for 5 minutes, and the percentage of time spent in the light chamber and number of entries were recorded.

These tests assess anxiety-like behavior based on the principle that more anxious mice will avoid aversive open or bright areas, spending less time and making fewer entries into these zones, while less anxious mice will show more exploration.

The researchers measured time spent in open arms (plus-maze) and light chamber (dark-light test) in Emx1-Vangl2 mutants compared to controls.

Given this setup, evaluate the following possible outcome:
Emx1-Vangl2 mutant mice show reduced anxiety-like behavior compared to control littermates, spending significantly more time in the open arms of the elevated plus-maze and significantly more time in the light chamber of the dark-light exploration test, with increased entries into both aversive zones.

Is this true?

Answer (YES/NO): NO